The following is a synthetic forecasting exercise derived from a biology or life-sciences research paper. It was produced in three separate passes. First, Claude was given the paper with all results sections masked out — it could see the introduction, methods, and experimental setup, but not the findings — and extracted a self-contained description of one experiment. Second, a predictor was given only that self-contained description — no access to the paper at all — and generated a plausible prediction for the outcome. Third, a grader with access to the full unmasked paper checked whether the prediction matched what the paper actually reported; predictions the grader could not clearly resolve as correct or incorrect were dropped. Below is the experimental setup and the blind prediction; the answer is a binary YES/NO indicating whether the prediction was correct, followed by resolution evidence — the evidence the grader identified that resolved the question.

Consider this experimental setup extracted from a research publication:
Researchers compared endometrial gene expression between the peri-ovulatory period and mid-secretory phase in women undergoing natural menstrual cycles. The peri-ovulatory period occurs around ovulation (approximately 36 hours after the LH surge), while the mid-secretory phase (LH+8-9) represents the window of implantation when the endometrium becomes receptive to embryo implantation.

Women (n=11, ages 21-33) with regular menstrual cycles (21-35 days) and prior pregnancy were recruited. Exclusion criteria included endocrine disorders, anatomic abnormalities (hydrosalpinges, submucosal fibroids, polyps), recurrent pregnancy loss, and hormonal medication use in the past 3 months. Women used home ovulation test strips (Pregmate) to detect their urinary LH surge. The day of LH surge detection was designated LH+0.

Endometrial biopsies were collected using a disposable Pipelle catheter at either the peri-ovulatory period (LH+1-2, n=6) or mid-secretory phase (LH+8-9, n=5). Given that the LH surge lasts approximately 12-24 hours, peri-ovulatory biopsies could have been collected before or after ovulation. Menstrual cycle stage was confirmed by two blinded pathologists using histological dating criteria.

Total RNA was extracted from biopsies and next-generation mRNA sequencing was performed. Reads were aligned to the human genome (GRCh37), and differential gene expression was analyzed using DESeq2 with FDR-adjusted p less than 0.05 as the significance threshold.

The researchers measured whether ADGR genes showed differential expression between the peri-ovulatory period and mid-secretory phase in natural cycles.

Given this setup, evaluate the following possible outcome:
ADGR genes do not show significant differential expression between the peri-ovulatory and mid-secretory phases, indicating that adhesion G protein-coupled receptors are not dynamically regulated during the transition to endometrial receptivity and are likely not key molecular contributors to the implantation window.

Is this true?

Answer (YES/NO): NO